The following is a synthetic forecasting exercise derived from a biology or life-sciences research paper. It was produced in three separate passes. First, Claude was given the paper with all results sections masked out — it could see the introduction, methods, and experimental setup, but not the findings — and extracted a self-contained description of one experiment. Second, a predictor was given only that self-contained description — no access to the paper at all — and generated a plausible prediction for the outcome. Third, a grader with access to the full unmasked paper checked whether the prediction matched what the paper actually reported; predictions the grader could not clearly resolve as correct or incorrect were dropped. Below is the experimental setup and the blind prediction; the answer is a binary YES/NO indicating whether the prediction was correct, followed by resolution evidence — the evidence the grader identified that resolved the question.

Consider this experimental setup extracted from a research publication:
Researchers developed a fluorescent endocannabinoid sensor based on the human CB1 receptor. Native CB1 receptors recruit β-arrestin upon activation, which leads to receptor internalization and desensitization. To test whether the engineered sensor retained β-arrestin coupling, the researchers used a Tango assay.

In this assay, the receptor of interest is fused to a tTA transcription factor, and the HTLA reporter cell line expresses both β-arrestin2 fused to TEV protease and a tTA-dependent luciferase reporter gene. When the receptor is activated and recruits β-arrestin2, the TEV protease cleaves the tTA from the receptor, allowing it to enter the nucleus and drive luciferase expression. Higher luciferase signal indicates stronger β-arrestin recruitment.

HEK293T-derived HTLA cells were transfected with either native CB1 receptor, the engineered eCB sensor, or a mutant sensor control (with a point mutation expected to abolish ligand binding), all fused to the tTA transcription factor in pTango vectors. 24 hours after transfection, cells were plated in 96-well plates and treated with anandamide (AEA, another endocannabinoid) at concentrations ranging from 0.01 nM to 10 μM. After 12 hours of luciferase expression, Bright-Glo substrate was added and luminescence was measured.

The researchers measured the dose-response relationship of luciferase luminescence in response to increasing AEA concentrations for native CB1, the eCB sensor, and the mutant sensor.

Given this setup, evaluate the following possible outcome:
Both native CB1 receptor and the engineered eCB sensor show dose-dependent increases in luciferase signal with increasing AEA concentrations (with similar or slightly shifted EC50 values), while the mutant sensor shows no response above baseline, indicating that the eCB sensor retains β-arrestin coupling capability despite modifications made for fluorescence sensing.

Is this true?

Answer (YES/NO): NO